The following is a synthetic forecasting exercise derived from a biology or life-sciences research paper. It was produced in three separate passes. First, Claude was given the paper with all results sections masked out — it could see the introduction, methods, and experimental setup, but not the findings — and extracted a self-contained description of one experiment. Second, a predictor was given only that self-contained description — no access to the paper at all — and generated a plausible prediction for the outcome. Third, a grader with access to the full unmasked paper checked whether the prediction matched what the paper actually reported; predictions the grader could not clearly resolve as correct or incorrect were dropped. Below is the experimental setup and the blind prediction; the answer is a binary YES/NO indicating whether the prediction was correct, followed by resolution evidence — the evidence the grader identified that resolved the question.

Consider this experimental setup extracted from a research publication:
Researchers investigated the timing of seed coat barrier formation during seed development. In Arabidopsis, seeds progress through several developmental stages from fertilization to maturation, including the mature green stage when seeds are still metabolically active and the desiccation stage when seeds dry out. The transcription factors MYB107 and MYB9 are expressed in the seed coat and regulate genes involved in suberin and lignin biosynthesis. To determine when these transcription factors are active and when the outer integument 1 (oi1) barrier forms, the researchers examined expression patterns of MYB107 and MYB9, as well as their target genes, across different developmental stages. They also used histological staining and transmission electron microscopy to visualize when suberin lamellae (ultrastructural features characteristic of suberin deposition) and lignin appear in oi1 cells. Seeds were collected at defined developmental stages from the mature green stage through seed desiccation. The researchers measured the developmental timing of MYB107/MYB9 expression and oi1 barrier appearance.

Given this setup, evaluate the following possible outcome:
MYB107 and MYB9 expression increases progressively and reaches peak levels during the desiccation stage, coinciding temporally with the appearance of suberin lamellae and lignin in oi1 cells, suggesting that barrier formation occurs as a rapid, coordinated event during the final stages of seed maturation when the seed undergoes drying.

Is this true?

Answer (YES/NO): NO